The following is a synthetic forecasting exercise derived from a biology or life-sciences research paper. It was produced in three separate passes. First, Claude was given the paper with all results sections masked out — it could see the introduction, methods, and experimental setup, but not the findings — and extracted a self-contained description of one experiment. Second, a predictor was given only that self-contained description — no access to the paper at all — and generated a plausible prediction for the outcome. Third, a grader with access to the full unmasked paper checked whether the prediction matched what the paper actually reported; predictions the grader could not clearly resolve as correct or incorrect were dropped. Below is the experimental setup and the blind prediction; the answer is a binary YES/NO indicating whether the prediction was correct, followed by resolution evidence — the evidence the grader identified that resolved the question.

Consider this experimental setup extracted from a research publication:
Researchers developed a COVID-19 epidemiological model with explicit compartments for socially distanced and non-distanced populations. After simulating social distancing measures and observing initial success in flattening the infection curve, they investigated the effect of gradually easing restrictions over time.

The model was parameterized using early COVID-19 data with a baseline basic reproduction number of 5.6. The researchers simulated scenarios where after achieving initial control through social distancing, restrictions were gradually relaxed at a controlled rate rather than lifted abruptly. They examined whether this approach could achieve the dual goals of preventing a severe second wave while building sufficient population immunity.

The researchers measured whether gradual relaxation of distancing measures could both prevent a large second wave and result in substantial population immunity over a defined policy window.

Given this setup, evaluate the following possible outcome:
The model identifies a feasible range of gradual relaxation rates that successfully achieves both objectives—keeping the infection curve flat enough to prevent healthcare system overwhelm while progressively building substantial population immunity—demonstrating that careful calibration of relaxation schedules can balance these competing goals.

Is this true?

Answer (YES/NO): YES